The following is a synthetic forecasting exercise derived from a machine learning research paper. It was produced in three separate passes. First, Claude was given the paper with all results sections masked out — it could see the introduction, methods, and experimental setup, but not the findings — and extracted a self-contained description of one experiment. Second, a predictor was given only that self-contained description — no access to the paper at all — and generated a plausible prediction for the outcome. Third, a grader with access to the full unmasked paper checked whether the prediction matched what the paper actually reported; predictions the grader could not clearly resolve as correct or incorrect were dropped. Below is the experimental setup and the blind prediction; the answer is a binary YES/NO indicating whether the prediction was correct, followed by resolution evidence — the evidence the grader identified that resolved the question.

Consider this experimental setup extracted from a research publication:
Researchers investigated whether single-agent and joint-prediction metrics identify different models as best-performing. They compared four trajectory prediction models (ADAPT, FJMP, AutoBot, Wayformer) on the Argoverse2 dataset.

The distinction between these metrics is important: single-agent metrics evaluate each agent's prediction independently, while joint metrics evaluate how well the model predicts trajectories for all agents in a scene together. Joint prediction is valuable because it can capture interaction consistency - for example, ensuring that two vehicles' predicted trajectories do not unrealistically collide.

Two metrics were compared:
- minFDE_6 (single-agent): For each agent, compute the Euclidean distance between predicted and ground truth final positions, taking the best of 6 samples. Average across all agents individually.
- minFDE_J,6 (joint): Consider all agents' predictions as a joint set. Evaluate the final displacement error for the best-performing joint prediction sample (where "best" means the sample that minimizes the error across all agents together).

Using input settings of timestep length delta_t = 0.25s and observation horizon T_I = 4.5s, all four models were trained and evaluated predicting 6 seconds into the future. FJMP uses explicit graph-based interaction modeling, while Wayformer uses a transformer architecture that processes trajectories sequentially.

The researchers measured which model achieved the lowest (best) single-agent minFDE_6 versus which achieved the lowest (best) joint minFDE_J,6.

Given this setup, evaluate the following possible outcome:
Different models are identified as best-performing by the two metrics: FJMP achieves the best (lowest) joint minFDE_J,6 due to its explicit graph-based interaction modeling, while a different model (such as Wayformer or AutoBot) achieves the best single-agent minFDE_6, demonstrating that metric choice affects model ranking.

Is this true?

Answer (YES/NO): YES